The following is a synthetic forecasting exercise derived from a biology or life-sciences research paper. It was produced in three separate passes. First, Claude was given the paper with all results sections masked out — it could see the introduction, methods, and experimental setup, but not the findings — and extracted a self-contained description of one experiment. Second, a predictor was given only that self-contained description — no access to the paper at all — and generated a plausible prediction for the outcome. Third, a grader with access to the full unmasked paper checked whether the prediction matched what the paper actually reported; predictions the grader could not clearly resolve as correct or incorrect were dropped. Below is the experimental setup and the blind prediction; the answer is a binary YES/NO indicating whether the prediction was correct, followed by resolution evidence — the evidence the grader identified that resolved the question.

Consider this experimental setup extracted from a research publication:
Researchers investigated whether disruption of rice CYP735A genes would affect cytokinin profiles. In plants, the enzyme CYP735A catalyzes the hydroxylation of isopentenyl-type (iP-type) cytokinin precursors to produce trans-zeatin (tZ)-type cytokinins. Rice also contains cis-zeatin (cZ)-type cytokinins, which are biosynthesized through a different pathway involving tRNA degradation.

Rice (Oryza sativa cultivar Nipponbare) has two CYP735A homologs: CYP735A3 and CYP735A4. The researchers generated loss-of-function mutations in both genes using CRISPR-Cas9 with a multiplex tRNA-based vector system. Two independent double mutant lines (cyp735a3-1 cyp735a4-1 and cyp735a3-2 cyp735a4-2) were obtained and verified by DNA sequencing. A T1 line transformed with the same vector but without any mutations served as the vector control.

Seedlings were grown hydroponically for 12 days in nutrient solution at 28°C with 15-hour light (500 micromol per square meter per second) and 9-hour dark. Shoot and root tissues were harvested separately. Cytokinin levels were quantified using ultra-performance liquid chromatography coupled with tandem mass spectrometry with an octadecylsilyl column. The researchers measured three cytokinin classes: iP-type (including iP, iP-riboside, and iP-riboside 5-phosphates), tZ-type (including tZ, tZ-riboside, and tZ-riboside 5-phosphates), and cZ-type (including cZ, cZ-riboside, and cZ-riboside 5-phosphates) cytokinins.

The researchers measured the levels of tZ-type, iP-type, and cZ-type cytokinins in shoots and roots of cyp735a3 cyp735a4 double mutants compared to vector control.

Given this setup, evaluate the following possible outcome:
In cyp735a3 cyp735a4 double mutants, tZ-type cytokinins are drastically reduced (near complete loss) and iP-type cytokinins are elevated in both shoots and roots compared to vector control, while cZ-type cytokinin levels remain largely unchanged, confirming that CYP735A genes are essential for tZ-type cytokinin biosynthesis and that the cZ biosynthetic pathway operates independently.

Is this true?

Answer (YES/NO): YES